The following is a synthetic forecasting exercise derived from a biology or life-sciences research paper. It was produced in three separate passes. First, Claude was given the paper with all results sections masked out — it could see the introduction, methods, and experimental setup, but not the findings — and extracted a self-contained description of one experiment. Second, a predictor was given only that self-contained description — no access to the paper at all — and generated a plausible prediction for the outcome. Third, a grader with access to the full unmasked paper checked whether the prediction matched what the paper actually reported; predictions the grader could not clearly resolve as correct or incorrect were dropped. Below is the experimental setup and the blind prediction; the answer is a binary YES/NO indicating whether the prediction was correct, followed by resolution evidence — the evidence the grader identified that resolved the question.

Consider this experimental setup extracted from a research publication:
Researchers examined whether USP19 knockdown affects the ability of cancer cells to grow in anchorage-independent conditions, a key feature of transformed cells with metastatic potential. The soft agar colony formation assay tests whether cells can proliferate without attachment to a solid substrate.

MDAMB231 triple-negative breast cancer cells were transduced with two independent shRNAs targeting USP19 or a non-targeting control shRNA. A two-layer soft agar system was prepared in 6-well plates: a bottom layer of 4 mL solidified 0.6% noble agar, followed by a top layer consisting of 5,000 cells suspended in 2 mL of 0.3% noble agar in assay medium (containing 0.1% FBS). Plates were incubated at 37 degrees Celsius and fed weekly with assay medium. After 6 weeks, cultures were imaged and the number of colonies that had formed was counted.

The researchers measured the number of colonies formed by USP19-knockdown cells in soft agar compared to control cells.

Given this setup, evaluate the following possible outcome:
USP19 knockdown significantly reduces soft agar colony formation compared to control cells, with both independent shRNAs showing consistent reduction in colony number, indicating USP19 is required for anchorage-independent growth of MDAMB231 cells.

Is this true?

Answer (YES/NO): NO